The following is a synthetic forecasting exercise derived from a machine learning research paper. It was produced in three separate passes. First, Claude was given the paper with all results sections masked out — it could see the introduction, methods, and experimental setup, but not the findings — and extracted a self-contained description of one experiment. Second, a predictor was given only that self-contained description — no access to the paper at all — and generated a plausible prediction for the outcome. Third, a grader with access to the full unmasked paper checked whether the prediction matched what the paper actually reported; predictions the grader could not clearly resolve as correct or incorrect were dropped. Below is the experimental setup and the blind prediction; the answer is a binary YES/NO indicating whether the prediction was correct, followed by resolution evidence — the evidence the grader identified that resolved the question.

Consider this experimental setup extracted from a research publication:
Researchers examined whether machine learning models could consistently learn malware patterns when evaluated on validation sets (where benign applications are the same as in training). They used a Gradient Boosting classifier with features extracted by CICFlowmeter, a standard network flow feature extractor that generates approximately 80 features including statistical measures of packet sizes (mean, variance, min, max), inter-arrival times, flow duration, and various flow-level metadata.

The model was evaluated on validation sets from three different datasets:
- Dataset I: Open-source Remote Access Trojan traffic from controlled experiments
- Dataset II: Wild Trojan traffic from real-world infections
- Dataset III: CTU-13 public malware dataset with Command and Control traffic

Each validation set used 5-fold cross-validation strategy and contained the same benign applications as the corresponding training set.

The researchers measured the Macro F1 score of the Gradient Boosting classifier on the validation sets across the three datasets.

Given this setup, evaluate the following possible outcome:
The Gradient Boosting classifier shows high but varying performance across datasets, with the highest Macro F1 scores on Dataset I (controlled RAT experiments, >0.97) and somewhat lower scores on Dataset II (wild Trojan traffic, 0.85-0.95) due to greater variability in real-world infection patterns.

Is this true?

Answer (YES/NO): NO